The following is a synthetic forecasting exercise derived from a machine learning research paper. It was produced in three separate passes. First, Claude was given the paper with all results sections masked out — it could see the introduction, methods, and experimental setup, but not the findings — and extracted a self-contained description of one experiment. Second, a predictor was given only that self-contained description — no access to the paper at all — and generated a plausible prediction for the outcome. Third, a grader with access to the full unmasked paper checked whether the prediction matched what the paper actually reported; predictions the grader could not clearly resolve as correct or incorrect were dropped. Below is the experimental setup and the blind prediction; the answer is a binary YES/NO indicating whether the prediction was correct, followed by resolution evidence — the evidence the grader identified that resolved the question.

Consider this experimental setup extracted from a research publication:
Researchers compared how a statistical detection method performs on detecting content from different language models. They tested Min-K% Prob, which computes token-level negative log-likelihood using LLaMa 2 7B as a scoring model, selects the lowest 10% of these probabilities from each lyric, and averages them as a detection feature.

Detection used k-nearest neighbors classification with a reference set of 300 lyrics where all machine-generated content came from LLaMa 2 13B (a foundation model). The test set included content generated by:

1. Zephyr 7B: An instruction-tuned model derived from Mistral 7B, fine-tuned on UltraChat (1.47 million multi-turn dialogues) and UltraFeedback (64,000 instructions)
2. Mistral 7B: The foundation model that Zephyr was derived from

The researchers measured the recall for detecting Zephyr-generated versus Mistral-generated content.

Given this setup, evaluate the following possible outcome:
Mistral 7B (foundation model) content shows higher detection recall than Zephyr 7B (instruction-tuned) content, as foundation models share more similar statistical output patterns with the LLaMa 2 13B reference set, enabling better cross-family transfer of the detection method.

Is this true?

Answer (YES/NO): YES